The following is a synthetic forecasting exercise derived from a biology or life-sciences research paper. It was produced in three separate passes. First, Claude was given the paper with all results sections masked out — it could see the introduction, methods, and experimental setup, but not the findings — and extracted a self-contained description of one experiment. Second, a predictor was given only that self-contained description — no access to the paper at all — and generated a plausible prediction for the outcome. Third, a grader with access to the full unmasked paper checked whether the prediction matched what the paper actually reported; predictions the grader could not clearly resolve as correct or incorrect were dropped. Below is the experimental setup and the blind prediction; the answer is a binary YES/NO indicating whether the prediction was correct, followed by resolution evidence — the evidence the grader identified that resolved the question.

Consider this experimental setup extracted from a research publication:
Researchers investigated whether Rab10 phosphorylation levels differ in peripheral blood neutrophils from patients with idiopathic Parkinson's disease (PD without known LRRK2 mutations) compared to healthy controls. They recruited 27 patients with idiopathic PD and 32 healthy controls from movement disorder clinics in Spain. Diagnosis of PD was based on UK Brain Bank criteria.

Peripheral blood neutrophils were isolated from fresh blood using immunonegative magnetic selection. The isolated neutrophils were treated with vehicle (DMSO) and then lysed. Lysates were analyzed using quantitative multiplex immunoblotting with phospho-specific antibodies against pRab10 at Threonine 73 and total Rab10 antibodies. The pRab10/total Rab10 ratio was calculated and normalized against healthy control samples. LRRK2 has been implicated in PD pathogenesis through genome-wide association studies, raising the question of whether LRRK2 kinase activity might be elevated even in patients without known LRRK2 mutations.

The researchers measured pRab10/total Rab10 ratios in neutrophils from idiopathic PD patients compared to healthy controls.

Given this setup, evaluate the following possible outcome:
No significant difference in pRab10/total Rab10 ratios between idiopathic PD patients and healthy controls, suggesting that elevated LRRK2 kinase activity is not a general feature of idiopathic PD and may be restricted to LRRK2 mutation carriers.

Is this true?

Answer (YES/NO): YES